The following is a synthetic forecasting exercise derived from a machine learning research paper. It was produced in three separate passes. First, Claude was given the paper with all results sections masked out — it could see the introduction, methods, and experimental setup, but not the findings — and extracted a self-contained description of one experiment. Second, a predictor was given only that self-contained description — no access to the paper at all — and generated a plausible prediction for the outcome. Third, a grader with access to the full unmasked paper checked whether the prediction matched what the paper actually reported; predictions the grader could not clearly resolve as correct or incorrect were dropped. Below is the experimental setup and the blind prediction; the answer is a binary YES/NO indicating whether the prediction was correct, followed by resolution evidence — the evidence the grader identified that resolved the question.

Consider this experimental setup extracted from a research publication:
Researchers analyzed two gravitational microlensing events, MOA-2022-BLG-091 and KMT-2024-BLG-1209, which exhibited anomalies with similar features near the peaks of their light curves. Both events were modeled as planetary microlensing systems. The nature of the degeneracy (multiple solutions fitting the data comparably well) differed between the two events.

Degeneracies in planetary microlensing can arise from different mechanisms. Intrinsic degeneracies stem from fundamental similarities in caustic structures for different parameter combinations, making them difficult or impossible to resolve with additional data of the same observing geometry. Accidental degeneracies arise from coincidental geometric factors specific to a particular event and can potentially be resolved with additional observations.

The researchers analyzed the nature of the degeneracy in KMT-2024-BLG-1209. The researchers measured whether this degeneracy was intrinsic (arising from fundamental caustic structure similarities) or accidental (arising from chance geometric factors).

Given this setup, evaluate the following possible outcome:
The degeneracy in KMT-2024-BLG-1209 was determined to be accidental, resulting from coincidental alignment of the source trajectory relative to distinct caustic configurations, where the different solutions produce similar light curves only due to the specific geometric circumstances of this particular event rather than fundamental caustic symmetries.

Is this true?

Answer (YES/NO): NO